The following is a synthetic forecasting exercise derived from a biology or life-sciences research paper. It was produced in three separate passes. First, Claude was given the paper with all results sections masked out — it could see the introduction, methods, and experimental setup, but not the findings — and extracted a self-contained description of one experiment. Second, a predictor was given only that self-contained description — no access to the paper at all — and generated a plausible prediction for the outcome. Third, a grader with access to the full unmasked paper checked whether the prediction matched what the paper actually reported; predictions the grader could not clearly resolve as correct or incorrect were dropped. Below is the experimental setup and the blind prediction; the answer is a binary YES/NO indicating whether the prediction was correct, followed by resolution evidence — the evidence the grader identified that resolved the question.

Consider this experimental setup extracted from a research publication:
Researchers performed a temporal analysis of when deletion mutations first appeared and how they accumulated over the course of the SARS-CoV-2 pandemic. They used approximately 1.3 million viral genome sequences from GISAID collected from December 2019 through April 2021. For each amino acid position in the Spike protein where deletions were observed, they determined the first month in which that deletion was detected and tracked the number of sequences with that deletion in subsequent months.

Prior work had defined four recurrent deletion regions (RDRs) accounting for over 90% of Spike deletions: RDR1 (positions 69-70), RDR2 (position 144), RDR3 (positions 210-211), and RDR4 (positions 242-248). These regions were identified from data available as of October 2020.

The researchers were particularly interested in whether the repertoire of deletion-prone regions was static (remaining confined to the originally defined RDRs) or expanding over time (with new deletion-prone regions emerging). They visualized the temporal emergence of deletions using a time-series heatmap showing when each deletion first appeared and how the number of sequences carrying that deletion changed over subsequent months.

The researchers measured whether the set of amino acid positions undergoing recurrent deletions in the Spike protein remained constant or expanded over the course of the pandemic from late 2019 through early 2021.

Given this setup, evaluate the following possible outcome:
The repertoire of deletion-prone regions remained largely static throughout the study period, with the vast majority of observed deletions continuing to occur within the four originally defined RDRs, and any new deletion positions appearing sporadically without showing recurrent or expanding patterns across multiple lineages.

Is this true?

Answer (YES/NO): NO